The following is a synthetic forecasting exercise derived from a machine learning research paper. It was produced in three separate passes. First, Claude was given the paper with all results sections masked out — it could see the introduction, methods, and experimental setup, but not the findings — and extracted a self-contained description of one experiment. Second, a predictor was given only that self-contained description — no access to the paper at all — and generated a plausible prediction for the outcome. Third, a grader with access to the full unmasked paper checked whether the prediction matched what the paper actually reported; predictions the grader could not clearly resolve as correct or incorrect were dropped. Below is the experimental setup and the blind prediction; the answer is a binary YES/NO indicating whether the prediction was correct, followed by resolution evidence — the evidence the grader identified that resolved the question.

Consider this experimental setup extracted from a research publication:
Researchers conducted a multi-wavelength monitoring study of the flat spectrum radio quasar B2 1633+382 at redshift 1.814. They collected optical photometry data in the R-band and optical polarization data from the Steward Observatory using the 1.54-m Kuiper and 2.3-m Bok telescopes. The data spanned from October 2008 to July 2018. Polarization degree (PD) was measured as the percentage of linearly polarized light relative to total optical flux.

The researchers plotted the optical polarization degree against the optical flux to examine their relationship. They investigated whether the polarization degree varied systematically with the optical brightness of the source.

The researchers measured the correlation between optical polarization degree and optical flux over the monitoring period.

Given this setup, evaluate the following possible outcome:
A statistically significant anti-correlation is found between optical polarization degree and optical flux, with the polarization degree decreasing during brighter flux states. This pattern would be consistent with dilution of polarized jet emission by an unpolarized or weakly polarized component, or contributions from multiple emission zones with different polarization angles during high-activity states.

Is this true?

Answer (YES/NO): NO